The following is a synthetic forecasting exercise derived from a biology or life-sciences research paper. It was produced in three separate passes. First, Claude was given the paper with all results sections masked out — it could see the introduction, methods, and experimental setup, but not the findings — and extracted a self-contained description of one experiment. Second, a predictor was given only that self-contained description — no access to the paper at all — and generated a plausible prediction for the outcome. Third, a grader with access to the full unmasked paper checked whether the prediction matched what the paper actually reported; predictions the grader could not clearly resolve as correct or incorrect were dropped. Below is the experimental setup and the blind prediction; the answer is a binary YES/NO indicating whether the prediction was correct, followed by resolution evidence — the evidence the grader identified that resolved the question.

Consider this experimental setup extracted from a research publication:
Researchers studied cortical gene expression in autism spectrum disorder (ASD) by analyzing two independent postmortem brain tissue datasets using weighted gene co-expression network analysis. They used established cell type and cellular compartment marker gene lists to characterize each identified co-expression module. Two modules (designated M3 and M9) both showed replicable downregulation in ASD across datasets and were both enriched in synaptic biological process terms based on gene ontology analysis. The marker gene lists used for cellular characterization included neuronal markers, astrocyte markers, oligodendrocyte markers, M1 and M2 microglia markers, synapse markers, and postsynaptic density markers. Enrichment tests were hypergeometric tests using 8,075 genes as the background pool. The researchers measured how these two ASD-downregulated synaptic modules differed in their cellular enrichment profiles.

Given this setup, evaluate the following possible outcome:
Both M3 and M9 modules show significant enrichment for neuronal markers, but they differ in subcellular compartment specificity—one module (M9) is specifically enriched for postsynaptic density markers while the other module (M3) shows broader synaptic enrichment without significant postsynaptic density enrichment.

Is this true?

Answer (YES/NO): NO